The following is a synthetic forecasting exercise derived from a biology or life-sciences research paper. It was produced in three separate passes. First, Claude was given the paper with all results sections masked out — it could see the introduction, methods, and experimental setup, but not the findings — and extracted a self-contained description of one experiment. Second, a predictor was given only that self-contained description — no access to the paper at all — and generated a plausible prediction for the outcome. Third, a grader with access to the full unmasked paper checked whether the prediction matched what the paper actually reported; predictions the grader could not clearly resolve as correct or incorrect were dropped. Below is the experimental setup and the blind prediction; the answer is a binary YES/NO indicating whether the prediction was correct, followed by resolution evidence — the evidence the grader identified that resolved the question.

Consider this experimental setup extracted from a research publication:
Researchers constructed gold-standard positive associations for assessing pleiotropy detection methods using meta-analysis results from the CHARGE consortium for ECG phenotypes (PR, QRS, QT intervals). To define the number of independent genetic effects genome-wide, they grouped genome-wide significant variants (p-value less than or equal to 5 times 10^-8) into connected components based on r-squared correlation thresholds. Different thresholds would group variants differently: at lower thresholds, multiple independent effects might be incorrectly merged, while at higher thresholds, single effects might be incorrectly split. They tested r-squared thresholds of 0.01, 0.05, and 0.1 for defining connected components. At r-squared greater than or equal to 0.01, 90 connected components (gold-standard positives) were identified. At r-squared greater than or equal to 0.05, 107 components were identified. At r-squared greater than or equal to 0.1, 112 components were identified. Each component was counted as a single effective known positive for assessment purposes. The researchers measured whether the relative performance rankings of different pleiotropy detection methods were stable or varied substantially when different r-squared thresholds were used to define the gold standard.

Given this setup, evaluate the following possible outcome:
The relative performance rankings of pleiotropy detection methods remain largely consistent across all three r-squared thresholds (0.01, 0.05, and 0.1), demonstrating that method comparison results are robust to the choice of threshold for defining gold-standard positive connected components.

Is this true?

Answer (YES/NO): YES